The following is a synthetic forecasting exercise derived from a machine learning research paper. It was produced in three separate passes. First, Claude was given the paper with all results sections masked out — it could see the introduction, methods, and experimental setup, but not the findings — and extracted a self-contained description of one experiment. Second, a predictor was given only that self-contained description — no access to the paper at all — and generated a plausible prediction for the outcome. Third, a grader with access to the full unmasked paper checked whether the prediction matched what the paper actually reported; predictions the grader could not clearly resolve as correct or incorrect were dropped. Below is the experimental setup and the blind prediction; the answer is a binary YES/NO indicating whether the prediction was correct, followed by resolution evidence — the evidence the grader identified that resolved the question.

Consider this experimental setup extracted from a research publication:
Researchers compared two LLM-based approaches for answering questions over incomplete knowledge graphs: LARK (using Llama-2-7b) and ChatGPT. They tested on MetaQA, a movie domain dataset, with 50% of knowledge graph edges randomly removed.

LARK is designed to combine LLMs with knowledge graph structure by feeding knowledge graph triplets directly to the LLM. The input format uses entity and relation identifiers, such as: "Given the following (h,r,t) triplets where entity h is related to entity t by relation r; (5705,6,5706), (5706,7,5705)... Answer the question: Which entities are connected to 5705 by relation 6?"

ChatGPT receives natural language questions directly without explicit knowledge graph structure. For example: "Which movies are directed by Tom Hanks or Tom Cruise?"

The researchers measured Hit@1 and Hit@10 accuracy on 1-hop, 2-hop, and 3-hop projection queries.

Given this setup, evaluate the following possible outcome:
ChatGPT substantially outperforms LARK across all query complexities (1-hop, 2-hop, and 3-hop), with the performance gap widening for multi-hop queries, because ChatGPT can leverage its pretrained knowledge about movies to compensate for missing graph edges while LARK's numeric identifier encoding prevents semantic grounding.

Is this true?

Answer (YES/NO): NO